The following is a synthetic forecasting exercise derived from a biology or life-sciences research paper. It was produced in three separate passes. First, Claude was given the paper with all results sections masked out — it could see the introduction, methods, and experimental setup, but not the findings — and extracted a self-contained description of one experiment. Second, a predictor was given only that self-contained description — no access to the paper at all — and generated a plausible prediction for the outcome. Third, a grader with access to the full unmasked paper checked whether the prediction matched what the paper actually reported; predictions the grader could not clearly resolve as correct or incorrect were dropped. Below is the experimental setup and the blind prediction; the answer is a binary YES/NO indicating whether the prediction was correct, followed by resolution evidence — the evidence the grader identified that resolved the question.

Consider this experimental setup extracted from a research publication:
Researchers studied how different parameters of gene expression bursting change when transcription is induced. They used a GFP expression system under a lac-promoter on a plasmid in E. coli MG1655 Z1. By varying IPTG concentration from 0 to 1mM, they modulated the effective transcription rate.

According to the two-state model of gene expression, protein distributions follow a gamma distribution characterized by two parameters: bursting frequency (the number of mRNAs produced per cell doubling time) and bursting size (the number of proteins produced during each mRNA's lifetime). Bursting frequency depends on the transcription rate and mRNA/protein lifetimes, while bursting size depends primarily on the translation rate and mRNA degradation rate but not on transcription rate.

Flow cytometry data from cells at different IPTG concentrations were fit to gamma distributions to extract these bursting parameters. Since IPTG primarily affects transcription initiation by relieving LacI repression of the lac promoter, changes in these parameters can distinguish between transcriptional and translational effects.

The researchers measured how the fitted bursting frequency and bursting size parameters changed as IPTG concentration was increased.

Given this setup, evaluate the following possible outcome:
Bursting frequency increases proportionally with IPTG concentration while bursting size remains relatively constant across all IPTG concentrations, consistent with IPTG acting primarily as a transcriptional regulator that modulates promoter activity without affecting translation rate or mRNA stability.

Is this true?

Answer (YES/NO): NO